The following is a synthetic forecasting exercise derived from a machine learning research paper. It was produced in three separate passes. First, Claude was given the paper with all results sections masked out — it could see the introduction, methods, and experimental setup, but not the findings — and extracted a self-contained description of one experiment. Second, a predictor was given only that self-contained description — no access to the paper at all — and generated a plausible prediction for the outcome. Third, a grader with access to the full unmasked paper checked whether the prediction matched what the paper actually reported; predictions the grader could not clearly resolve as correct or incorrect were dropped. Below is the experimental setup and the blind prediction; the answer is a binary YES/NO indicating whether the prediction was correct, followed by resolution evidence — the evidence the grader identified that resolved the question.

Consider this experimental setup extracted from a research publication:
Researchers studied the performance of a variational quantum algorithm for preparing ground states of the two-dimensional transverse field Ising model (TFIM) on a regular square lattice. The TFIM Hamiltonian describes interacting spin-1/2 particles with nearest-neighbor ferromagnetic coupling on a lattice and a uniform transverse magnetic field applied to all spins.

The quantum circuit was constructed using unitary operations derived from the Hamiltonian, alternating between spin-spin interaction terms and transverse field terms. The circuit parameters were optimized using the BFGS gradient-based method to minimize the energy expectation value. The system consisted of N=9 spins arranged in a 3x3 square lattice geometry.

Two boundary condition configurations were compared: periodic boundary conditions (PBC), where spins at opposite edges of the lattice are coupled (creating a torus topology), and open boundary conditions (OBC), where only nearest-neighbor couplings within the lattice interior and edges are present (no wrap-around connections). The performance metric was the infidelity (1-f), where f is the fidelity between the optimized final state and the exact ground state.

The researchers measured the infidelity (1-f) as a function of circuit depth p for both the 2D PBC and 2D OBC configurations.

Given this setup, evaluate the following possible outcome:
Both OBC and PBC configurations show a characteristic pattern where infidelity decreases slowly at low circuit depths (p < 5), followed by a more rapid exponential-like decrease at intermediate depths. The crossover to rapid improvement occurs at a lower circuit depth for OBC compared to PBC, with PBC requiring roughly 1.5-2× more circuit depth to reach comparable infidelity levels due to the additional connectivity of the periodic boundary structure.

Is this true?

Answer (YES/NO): NO